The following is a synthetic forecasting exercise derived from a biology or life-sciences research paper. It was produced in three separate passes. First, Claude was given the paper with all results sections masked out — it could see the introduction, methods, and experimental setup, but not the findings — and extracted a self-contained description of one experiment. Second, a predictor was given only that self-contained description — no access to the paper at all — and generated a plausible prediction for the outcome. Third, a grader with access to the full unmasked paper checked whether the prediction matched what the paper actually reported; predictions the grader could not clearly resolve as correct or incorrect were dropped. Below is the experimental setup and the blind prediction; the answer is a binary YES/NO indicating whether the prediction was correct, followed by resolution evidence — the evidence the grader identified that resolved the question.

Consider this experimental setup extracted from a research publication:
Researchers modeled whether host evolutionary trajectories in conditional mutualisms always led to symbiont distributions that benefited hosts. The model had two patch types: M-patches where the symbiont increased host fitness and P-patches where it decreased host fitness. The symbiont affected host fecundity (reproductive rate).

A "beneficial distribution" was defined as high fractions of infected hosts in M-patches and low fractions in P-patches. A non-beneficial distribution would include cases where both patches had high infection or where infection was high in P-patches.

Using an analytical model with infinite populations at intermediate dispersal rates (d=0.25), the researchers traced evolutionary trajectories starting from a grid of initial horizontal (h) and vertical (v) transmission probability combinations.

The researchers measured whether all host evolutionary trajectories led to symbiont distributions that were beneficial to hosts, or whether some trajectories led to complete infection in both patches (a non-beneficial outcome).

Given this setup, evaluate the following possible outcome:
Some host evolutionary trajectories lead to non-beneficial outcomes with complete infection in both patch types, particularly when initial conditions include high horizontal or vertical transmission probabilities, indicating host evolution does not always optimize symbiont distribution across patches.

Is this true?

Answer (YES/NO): YES